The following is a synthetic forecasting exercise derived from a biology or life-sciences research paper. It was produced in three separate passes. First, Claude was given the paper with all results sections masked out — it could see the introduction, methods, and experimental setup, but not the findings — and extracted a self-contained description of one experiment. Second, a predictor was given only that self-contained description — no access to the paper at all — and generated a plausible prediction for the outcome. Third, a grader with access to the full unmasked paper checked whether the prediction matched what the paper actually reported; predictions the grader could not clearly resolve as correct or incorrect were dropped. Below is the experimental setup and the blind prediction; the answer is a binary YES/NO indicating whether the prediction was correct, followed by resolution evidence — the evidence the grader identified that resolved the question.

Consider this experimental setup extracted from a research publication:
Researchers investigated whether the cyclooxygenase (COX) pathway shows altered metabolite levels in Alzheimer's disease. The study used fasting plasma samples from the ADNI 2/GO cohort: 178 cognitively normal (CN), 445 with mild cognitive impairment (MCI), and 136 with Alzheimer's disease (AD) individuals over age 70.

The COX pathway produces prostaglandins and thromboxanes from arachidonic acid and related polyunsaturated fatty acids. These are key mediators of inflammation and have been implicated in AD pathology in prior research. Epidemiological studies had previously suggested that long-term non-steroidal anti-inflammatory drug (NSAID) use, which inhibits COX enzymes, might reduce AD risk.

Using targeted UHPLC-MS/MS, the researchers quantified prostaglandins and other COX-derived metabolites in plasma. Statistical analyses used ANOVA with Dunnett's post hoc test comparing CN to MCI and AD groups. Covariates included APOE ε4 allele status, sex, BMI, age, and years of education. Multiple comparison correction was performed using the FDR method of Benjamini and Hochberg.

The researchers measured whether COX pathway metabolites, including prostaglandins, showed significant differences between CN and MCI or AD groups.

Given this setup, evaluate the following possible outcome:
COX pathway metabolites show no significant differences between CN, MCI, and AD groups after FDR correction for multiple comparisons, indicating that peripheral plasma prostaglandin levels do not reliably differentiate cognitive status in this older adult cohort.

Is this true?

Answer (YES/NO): YES